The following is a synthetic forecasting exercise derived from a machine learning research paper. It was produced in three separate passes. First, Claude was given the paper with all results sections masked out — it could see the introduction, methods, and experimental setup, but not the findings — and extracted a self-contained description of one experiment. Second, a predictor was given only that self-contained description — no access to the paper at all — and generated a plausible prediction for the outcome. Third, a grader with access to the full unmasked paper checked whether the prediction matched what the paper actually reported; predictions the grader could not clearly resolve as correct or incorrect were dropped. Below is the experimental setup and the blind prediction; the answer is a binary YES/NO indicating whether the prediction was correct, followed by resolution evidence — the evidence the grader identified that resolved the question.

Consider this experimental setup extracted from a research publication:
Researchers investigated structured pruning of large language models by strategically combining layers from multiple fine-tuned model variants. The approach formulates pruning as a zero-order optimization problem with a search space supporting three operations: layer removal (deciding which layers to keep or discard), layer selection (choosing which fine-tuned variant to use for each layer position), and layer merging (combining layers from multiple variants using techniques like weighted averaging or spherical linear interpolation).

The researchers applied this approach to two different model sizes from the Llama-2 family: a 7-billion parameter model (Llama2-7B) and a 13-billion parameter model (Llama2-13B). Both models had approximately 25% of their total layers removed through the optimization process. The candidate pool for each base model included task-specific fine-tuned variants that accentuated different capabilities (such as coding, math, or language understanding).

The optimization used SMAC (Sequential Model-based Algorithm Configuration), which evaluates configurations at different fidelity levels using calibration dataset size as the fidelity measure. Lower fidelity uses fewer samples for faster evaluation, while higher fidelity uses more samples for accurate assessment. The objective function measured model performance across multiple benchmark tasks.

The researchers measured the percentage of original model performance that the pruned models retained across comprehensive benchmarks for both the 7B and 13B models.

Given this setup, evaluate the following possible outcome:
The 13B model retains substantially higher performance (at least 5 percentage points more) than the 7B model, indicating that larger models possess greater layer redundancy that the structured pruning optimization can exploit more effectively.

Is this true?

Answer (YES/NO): YES